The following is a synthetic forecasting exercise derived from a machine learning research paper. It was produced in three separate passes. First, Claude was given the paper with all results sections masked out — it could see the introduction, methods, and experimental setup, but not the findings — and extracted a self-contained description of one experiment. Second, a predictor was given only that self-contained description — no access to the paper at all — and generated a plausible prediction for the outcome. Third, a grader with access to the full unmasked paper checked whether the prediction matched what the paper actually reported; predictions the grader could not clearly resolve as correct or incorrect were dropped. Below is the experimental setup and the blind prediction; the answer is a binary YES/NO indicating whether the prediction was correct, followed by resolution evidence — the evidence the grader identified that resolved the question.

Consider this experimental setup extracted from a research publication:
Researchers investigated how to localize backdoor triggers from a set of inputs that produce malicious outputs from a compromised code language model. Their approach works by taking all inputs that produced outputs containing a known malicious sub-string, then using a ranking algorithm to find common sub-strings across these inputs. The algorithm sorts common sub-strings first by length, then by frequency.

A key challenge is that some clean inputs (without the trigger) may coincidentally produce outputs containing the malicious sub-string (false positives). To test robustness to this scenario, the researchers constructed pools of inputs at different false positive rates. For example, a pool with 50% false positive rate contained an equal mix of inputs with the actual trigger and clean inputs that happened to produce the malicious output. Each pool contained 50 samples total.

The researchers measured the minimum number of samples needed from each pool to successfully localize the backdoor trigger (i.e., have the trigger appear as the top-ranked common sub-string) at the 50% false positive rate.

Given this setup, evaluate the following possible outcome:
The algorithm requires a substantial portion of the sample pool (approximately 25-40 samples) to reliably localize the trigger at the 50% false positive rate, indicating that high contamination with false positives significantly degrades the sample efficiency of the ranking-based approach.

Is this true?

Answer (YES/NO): NO